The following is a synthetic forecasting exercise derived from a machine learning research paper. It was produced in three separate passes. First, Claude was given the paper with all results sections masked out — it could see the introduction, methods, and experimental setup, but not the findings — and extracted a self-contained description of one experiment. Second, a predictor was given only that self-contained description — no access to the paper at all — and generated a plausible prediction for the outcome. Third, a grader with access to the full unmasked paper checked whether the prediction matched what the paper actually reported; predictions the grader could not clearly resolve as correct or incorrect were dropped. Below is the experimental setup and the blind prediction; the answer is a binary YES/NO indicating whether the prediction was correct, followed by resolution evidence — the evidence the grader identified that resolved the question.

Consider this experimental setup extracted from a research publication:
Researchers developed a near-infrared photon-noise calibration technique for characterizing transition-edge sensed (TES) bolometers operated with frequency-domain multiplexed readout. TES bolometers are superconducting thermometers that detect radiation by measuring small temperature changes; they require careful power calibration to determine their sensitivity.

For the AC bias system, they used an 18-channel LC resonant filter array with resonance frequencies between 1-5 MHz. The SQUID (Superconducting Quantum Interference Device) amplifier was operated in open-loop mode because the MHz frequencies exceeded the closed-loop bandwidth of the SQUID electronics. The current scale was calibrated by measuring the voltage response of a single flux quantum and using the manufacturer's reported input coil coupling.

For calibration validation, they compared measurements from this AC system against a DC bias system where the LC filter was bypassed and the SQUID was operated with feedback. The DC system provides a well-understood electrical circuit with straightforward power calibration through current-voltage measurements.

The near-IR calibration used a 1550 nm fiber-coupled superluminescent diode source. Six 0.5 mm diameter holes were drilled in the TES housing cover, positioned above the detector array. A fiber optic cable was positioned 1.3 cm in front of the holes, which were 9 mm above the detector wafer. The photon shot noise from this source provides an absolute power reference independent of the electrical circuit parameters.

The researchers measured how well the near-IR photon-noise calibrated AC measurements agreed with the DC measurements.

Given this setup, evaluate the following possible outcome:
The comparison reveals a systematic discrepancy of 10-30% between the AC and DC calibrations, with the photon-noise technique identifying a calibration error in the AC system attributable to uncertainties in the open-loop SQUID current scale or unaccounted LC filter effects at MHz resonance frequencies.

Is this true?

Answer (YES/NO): NO